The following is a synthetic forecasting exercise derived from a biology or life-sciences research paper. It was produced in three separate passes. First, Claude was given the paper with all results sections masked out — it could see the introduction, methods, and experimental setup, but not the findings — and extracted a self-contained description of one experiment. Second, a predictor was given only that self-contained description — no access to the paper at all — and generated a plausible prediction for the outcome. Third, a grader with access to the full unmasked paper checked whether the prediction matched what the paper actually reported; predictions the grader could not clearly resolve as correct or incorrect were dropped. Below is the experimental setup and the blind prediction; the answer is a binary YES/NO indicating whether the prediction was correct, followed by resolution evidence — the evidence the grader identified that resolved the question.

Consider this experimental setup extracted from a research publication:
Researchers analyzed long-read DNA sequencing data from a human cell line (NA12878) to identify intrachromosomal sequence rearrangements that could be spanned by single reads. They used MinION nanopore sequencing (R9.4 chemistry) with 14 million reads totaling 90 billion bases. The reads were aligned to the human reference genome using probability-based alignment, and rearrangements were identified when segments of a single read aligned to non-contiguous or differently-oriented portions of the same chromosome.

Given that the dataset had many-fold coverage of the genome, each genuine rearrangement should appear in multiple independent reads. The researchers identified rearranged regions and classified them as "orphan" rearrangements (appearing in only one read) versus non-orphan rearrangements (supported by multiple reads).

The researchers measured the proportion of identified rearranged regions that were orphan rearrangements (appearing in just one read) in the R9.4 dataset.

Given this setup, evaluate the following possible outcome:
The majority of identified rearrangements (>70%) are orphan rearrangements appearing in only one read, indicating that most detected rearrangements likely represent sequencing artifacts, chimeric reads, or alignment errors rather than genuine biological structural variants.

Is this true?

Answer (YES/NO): YES